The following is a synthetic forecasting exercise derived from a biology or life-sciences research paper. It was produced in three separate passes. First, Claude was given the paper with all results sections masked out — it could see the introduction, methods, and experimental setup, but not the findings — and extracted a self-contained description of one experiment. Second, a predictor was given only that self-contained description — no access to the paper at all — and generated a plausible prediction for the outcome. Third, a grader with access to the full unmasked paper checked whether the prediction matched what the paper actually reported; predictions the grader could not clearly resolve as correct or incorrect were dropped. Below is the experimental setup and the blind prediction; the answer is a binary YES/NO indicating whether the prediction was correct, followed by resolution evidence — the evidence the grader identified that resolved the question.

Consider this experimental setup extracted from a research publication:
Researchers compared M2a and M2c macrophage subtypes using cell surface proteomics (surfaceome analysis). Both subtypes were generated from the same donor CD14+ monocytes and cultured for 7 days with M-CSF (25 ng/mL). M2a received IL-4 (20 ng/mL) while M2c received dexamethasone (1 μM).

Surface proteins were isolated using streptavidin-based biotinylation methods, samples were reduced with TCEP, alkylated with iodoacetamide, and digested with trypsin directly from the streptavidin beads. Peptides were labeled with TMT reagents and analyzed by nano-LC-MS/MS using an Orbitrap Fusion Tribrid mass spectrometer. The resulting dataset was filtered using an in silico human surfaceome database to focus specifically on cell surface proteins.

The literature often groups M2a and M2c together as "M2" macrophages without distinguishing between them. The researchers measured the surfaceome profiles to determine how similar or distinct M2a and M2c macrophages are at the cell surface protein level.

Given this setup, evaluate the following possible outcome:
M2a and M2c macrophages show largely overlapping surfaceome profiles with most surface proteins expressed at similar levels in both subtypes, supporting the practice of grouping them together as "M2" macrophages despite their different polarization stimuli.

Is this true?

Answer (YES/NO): NO